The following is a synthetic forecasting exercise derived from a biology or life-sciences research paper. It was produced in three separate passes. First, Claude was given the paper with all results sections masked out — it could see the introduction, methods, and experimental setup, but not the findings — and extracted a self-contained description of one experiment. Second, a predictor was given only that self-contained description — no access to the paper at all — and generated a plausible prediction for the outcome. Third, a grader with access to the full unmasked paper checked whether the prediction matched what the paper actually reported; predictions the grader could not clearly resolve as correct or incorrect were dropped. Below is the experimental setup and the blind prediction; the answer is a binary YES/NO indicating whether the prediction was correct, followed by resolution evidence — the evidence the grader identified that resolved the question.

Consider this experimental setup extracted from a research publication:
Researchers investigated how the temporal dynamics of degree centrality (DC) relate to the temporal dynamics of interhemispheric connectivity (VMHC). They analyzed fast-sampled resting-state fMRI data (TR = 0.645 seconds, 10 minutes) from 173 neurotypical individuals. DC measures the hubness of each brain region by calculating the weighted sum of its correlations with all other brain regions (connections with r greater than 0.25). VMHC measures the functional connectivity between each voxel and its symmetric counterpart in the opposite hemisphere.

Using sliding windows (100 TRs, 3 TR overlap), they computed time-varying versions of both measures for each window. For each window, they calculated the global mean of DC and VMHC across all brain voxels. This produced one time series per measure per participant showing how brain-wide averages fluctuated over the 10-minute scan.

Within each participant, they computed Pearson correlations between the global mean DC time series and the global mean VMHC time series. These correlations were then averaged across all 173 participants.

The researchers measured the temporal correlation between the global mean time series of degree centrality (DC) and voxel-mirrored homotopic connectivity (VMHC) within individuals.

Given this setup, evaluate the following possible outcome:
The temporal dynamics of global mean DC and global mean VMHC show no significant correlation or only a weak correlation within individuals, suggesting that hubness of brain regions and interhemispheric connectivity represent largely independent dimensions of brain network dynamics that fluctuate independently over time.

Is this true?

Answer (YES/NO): NO